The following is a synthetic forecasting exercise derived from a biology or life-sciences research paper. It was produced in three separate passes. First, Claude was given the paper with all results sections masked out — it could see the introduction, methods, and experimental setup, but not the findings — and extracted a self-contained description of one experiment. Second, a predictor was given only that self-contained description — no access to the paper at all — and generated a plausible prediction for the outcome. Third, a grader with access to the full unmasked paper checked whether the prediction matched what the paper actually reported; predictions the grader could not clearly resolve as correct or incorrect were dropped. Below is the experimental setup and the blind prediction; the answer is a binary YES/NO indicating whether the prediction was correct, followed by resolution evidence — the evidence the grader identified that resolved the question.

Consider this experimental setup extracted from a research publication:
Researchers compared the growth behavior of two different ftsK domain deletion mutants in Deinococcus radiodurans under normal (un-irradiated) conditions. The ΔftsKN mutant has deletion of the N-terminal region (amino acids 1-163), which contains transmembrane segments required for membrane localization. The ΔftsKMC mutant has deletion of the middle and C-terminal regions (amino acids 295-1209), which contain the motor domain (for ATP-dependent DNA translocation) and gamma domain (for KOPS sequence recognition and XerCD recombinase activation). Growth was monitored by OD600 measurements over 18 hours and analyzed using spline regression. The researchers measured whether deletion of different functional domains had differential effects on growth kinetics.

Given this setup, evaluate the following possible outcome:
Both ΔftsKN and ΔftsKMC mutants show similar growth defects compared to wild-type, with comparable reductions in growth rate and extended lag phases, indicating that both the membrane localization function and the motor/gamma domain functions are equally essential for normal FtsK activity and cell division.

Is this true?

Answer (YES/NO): NO